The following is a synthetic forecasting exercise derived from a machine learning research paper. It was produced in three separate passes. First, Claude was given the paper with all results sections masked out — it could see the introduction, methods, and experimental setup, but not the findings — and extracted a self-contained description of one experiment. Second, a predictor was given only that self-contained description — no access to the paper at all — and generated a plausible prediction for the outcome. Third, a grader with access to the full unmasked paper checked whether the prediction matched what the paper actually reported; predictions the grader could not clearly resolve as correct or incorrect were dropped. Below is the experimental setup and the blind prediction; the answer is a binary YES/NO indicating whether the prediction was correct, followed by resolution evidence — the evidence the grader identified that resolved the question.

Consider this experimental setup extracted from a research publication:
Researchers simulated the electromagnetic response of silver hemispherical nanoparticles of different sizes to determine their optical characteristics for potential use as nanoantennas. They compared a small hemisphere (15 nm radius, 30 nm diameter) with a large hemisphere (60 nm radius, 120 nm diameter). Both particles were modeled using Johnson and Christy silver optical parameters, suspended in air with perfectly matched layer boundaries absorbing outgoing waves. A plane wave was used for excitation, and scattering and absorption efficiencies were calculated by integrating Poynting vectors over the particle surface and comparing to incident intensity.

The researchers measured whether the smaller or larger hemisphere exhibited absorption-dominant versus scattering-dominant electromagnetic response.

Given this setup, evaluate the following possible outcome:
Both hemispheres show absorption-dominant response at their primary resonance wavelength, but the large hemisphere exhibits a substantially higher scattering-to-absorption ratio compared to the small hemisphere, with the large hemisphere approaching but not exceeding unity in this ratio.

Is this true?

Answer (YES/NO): NO